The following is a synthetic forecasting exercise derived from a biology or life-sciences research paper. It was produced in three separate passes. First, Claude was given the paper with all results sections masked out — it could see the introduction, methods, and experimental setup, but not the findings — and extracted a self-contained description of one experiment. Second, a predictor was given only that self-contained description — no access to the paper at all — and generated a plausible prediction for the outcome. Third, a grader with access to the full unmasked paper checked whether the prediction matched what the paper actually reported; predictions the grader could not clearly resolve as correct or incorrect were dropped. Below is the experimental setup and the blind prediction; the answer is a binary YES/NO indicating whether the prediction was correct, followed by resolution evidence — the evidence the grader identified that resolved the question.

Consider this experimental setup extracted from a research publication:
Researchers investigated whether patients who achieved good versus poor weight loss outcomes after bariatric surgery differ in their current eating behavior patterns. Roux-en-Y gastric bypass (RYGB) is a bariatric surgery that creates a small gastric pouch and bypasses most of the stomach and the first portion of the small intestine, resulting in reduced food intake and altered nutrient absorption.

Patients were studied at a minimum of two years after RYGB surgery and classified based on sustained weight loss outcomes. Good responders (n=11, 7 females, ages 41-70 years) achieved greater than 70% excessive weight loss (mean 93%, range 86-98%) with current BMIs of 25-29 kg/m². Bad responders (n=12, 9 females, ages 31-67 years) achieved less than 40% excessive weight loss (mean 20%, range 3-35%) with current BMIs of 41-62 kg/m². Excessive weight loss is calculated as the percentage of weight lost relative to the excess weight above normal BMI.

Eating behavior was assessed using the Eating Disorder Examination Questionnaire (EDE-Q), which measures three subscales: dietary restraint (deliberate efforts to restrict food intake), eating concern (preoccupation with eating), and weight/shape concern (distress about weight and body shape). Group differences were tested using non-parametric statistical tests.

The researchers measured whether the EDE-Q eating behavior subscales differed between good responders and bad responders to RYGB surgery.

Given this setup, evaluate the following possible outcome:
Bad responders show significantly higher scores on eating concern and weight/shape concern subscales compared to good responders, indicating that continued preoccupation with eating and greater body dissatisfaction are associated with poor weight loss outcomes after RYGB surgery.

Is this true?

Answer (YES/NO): NO